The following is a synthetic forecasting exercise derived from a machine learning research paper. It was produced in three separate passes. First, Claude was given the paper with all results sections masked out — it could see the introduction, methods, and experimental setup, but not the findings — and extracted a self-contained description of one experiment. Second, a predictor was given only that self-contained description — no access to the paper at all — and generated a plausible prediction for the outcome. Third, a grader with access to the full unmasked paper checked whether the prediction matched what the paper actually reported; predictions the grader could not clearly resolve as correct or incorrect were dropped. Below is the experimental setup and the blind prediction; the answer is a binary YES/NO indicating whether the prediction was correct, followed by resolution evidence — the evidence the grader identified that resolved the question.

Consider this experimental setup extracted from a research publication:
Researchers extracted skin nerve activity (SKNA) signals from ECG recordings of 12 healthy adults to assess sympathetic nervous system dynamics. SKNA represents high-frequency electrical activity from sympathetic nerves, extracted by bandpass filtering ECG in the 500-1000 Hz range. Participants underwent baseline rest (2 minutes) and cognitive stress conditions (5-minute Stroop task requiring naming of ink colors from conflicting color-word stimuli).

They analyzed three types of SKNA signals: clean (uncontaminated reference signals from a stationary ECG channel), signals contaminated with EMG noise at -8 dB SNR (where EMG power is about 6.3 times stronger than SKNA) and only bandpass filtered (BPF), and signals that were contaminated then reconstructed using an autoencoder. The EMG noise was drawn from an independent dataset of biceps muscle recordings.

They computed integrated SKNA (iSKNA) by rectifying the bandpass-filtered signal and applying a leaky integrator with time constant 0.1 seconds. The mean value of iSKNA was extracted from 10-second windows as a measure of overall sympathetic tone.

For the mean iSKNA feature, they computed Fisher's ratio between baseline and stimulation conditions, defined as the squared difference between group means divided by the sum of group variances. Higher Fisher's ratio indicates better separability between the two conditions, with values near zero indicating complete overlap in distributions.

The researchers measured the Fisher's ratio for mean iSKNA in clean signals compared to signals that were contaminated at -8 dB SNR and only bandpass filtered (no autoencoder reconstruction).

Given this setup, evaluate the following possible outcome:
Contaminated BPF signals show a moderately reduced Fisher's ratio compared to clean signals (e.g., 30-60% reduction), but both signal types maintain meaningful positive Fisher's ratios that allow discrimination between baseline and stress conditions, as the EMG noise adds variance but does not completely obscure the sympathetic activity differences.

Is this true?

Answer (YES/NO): NO